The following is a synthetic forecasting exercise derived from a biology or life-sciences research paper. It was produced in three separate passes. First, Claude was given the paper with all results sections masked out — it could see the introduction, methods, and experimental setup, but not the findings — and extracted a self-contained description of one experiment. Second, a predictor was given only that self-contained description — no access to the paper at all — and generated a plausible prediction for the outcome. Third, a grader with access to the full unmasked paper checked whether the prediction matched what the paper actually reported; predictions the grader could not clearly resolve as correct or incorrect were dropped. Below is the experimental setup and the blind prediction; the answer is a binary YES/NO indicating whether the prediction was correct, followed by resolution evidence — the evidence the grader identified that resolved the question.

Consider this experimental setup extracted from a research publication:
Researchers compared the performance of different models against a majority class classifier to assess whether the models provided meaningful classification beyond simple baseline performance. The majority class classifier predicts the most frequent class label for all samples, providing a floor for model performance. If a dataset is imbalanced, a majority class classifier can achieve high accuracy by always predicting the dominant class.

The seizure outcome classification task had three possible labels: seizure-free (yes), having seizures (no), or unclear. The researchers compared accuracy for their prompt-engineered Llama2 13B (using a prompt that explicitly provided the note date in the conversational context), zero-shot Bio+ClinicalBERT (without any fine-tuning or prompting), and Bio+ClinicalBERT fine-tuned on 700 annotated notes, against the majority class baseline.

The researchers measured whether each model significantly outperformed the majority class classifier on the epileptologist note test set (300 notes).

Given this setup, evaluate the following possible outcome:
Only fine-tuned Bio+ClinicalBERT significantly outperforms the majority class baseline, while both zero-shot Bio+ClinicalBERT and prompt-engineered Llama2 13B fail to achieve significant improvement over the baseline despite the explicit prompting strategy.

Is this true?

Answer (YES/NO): NO